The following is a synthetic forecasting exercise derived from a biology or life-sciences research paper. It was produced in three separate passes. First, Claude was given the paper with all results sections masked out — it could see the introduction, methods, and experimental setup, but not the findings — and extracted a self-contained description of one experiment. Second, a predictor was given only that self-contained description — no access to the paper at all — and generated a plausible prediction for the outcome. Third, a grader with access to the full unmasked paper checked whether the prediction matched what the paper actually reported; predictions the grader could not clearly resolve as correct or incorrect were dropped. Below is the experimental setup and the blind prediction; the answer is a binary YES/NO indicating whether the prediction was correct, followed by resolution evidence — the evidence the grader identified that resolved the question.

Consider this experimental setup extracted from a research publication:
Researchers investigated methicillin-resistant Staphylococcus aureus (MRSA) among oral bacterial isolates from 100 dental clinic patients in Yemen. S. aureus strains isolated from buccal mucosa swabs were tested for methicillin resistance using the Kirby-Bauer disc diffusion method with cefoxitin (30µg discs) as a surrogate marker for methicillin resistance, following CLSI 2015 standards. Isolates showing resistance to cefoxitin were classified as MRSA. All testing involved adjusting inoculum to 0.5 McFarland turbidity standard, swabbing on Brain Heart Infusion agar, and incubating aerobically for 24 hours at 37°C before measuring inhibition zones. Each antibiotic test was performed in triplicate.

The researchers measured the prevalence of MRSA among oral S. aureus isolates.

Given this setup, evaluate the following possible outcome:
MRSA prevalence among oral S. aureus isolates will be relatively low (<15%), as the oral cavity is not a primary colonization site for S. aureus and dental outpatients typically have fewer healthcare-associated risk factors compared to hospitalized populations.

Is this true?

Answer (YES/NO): NO